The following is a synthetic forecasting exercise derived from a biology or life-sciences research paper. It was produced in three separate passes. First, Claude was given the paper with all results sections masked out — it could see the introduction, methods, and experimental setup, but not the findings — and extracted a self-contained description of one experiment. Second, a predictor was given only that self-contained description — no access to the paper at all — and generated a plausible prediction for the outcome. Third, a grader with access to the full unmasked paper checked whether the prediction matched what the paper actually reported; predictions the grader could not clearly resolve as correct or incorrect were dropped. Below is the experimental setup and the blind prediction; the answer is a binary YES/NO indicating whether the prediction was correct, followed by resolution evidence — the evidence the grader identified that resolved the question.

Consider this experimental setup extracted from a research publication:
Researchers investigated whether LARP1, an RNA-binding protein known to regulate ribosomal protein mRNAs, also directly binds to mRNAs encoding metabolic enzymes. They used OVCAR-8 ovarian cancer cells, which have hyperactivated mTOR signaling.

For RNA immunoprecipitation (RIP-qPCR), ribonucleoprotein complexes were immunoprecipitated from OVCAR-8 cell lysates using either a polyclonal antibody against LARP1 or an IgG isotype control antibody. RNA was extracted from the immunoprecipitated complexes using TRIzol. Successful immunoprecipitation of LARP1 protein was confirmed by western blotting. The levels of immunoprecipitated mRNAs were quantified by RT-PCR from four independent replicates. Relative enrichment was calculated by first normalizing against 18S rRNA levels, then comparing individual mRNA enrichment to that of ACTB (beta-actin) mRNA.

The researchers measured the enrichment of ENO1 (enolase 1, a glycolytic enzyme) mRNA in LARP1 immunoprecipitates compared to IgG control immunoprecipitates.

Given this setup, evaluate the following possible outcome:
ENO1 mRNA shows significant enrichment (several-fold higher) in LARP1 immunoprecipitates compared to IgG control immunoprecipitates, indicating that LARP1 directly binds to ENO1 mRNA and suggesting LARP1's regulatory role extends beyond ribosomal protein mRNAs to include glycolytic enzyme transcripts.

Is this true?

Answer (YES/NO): YES